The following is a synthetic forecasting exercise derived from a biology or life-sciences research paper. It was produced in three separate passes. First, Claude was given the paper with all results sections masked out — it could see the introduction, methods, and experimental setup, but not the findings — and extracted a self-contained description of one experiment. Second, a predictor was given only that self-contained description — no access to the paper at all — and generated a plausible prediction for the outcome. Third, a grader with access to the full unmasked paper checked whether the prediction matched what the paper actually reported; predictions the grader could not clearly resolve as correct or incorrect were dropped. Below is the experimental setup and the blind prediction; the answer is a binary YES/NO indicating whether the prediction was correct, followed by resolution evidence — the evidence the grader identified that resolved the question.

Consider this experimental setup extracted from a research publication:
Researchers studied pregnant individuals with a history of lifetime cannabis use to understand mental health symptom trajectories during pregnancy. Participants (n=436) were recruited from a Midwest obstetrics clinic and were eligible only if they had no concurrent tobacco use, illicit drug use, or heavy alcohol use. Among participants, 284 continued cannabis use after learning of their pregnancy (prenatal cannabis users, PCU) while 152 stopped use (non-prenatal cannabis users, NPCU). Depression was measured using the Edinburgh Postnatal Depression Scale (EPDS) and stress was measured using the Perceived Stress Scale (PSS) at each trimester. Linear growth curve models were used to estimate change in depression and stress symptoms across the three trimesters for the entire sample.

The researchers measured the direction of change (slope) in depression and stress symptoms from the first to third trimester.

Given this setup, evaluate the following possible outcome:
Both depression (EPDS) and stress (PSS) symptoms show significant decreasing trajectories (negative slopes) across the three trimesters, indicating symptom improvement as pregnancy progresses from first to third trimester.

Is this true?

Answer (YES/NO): YES